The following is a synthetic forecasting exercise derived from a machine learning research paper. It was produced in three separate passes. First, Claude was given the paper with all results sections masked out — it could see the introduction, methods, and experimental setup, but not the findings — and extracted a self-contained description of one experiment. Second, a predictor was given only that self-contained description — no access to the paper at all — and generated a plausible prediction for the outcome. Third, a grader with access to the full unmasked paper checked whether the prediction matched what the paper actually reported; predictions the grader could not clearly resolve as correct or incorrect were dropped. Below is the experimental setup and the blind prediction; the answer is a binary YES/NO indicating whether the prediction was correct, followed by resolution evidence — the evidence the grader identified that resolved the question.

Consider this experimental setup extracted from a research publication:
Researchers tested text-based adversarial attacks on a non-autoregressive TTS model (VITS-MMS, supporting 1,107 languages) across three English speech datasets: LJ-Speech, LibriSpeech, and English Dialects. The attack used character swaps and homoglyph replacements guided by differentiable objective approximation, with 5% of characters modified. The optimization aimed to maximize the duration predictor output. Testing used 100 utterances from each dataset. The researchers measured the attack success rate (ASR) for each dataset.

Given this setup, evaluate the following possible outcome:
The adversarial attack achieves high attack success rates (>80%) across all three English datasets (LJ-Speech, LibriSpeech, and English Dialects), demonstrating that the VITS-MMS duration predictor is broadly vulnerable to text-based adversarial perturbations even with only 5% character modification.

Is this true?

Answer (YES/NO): NO